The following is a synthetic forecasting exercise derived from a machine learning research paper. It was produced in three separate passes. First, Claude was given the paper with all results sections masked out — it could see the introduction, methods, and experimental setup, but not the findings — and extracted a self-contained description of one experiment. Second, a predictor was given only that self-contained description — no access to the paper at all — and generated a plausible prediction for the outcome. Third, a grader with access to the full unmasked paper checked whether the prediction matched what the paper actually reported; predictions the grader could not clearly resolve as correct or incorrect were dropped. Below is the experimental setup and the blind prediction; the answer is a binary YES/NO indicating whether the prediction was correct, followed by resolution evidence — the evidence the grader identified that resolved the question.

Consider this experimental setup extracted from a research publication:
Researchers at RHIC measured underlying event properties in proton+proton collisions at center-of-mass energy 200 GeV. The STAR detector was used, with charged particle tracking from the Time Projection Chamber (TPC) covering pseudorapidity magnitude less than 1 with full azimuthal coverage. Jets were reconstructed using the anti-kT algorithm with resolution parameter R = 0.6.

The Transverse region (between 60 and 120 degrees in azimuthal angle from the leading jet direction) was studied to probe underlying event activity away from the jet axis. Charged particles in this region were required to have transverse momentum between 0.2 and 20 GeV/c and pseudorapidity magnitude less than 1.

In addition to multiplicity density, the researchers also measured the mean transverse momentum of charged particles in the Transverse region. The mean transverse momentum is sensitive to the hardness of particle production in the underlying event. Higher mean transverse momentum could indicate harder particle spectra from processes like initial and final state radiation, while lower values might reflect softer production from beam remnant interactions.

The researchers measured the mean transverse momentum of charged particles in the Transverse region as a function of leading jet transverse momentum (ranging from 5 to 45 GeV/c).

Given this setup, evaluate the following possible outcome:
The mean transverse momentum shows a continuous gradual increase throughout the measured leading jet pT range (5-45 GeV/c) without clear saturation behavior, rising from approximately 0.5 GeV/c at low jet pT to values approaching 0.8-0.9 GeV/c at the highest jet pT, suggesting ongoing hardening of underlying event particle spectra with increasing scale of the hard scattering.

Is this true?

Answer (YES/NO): NO